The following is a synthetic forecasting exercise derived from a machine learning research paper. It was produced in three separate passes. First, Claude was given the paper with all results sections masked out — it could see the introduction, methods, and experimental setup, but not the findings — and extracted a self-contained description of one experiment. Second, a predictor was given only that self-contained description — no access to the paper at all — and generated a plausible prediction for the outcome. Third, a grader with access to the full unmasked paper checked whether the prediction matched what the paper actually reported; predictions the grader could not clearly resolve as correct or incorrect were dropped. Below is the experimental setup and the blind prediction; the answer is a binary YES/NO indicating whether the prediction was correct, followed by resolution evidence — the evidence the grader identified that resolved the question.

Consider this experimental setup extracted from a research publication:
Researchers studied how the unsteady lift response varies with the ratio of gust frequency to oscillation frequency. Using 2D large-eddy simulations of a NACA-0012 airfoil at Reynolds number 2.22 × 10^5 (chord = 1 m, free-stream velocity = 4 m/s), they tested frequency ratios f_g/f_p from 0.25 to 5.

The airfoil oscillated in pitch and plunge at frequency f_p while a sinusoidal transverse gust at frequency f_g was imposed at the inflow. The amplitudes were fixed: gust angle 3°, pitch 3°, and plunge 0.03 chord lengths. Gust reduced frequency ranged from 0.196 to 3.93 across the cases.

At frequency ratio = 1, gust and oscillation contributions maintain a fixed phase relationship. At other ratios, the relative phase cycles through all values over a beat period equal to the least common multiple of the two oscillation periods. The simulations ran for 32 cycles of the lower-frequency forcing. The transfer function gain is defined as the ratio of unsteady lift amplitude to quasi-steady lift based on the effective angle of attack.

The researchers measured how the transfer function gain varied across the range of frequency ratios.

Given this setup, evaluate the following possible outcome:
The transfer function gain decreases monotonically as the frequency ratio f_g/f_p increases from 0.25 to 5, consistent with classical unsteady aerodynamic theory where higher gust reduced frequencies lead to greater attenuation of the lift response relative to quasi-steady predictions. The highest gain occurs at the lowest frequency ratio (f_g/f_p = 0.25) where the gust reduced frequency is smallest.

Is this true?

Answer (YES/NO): NO